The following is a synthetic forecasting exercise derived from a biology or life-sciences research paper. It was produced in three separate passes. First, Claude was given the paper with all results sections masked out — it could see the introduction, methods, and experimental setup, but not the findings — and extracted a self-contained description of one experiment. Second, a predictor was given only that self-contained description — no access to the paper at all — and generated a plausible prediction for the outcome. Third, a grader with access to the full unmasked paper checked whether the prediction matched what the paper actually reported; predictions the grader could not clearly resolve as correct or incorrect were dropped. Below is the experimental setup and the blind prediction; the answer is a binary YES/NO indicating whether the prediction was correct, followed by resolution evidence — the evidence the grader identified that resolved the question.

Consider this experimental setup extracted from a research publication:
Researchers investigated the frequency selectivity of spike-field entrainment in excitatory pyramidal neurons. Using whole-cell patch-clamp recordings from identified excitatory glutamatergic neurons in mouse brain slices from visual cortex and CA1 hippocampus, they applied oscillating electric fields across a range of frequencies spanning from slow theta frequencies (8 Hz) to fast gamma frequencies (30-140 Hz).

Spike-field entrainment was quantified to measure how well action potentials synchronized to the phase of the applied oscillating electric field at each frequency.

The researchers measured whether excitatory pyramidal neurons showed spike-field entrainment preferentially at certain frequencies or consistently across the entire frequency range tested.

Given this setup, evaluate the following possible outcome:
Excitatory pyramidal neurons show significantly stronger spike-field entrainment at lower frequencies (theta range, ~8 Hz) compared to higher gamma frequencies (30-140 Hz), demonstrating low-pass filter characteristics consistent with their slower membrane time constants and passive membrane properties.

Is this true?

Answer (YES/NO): NO